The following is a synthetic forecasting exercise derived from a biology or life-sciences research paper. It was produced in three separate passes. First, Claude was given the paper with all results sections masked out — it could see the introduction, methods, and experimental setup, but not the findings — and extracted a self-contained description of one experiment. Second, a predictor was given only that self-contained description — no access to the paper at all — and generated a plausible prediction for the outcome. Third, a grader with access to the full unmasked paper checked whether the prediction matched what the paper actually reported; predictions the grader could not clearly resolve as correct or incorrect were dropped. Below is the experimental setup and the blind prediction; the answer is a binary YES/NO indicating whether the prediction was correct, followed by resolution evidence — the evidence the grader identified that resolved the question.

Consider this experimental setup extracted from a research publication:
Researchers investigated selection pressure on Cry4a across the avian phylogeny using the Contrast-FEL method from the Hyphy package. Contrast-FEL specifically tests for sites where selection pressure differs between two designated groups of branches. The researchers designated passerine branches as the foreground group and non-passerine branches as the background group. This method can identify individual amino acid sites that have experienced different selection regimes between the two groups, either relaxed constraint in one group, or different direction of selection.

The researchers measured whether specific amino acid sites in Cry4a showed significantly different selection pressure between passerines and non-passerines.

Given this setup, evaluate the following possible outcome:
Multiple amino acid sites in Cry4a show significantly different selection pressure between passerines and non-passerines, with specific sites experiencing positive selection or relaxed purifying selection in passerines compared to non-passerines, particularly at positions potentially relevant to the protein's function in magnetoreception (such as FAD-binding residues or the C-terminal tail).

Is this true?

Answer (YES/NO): YES